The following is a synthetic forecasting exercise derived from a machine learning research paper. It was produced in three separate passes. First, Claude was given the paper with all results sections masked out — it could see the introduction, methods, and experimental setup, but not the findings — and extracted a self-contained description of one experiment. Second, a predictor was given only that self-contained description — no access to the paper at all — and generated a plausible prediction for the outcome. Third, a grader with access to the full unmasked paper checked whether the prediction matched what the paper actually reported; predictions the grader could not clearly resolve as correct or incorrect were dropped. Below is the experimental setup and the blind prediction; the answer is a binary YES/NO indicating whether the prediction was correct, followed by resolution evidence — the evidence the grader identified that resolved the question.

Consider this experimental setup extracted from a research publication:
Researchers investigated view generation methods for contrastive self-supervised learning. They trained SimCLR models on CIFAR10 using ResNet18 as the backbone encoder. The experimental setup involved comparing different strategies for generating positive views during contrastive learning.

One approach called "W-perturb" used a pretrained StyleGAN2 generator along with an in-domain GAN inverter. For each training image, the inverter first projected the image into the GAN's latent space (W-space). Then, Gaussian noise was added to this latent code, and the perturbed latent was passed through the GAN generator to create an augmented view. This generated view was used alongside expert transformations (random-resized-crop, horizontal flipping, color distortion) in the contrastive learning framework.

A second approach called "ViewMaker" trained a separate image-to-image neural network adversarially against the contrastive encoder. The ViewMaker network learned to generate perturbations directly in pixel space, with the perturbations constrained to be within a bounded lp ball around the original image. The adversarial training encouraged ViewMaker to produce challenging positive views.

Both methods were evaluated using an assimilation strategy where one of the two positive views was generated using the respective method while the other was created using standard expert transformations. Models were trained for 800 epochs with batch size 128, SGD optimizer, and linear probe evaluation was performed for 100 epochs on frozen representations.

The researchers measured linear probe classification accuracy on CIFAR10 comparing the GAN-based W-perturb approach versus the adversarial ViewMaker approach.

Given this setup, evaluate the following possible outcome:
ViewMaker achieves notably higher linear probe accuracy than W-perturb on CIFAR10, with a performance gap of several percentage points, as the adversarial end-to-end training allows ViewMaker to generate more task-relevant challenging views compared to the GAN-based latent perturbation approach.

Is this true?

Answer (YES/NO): NO